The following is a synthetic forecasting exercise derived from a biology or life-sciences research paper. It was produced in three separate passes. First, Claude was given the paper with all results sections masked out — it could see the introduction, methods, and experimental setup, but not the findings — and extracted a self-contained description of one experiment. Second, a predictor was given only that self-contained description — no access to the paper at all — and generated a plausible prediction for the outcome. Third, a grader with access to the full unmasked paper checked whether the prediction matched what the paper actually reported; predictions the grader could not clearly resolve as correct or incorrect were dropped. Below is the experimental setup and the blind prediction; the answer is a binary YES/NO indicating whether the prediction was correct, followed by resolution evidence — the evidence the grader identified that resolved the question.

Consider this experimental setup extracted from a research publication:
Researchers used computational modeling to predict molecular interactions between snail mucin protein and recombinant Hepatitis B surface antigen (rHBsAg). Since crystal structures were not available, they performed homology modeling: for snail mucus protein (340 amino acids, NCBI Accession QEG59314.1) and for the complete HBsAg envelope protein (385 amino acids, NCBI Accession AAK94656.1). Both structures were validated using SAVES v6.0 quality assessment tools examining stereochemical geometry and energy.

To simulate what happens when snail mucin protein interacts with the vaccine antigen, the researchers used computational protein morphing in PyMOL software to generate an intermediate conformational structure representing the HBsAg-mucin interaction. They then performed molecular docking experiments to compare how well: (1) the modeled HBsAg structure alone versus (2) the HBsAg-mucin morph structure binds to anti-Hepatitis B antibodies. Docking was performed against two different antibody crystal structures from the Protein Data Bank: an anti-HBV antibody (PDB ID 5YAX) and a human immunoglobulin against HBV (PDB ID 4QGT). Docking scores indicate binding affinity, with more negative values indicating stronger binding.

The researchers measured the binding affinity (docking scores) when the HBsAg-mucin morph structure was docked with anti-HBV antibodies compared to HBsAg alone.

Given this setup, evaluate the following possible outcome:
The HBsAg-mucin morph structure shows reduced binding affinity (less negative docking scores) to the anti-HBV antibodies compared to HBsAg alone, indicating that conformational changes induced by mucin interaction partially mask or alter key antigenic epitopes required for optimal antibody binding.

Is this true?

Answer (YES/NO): NO